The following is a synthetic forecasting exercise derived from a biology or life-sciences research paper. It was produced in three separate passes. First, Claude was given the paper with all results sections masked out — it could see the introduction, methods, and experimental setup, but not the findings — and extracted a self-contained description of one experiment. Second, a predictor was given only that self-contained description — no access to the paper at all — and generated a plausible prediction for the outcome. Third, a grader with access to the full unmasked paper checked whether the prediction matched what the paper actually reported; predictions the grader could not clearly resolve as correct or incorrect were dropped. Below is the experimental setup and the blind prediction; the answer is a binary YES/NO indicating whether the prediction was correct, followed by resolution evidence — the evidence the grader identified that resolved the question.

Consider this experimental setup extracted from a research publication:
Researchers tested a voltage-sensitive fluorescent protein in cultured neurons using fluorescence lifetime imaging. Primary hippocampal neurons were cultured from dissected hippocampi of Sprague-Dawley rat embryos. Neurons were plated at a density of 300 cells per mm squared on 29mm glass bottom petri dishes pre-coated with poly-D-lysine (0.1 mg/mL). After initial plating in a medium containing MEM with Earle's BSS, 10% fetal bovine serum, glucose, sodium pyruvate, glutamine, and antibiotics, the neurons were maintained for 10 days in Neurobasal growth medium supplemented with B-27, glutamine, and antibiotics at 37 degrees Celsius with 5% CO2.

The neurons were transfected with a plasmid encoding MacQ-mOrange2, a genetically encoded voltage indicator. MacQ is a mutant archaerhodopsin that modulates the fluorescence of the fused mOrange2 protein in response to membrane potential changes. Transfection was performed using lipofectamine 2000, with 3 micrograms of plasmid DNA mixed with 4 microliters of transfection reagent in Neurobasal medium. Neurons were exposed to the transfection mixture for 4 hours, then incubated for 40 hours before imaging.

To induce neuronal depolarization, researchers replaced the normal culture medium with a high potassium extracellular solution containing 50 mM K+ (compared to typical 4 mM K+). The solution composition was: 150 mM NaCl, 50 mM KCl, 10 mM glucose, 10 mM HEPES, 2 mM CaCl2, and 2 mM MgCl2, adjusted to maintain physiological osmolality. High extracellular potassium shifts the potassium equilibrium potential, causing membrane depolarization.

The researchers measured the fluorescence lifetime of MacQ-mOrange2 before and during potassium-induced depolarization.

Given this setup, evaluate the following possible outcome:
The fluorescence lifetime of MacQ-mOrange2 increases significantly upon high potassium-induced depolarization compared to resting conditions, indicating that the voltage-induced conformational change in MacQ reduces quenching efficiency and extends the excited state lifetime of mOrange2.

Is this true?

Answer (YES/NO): NO